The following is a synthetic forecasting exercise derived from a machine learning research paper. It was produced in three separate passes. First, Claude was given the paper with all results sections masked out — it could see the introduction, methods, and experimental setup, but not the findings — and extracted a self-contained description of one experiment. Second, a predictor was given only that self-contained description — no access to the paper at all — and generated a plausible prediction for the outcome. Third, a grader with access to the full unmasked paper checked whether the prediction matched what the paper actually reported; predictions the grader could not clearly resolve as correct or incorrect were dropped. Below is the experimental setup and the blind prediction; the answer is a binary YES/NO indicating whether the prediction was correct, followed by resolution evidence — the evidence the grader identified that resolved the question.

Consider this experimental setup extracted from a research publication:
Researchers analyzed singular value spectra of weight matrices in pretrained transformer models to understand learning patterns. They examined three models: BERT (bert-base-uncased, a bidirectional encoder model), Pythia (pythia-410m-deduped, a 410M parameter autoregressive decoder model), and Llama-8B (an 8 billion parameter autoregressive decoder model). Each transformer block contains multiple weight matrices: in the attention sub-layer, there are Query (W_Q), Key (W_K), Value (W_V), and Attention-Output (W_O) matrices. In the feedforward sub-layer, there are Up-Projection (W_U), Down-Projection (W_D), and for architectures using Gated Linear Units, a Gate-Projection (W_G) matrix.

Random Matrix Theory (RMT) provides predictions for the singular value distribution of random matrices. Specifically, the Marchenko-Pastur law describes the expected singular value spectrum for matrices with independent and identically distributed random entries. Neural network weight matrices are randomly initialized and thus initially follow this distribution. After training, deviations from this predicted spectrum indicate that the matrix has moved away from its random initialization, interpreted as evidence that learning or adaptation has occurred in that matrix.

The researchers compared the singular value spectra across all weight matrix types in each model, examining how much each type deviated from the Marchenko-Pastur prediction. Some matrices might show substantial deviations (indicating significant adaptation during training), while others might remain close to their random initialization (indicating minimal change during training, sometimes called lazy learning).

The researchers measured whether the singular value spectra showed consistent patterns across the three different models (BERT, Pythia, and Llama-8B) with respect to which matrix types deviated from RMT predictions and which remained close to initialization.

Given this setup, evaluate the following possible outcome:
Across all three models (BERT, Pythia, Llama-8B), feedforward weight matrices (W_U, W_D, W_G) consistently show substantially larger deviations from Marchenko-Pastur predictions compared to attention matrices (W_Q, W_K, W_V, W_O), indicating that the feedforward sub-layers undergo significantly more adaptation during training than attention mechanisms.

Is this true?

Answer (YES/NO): NO